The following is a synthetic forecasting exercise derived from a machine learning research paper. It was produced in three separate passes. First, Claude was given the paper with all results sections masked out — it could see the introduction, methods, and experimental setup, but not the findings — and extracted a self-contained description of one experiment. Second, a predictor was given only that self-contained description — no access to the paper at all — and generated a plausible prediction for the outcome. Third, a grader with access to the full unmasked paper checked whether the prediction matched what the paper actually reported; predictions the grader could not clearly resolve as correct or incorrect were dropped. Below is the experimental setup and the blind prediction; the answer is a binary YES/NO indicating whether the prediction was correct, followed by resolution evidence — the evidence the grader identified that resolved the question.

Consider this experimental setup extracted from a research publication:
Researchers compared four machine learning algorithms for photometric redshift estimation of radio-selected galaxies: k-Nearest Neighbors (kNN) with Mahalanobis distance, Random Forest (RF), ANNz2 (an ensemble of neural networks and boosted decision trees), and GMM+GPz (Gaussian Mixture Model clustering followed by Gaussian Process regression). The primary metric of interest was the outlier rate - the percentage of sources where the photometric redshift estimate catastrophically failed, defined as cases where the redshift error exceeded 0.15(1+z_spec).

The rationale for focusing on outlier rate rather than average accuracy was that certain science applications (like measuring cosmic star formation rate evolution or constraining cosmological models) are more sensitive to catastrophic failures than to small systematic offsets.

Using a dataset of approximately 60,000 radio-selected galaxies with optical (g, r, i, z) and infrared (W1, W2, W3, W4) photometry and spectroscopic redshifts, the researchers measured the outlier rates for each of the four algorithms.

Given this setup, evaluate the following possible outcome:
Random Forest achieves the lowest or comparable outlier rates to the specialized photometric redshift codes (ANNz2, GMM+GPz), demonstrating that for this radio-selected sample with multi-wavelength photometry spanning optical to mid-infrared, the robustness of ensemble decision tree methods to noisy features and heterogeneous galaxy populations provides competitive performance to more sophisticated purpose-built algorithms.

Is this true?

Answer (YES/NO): NO